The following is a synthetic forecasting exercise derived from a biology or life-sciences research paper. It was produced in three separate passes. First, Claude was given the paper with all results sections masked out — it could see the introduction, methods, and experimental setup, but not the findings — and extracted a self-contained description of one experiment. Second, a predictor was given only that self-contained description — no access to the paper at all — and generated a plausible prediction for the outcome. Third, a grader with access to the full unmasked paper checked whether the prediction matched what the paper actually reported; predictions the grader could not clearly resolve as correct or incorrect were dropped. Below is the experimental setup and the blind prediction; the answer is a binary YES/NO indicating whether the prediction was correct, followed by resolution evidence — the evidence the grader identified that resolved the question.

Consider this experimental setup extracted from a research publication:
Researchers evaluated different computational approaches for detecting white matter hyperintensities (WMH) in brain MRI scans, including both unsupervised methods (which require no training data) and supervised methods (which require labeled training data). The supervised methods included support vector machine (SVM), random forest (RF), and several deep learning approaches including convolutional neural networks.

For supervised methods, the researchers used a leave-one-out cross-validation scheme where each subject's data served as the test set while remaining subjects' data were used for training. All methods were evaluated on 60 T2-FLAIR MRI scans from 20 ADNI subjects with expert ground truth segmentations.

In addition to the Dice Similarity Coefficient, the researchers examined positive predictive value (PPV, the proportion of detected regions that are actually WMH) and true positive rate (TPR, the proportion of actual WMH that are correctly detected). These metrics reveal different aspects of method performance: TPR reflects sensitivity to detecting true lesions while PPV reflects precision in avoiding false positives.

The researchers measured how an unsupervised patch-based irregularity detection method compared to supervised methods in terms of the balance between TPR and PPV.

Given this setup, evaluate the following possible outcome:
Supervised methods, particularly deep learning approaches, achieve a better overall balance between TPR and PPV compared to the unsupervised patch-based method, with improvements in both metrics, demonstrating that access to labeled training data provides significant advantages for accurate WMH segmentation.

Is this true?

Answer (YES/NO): NO